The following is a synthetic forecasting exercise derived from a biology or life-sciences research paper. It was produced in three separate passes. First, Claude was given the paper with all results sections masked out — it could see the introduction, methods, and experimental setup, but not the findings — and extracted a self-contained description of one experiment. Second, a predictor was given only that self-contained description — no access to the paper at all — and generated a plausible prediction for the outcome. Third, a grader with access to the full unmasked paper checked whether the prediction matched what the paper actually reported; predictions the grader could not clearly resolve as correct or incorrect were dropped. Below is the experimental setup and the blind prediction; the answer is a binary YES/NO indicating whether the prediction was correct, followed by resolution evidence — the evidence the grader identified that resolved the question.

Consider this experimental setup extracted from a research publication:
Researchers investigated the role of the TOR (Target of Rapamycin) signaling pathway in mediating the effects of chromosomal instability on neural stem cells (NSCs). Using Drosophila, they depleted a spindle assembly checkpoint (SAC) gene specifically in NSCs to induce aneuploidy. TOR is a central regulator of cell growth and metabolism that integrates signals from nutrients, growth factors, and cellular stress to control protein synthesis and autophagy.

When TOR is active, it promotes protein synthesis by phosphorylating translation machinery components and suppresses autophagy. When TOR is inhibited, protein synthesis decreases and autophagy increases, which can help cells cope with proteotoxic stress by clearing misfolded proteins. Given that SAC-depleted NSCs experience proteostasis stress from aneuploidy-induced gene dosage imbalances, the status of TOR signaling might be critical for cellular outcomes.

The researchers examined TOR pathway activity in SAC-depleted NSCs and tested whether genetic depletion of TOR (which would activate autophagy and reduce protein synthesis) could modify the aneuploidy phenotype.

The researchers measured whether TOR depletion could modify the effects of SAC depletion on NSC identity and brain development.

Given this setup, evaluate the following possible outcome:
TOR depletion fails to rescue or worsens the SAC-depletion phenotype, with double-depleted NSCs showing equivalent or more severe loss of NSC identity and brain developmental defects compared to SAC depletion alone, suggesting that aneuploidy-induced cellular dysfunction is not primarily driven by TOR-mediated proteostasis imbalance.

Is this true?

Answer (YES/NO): NO